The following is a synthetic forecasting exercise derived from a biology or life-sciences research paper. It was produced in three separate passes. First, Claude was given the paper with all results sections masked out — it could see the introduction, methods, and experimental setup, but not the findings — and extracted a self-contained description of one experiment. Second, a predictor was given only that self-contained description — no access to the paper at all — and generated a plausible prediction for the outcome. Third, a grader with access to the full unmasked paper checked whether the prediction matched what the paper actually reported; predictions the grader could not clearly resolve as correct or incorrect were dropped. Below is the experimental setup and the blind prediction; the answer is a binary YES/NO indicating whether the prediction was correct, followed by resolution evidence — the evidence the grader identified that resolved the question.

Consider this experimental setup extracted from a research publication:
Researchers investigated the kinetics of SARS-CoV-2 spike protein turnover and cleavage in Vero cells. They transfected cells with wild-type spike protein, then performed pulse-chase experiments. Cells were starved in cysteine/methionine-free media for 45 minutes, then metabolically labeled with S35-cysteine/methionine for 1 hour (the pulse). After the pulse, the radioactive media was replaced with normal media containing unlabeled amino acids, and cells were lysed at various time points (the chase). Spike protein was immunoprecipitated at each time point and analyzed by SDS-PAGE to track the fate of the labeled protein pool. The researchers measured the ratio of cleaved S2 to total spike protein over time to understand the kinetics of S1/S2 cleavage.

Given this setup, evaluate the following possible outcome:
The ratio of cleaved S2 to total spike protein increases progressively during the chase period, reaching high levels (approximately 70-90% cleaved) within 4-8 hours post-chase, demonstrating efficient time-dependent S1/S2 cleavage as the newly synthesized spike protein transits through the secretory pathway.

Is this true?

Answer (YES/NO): NO